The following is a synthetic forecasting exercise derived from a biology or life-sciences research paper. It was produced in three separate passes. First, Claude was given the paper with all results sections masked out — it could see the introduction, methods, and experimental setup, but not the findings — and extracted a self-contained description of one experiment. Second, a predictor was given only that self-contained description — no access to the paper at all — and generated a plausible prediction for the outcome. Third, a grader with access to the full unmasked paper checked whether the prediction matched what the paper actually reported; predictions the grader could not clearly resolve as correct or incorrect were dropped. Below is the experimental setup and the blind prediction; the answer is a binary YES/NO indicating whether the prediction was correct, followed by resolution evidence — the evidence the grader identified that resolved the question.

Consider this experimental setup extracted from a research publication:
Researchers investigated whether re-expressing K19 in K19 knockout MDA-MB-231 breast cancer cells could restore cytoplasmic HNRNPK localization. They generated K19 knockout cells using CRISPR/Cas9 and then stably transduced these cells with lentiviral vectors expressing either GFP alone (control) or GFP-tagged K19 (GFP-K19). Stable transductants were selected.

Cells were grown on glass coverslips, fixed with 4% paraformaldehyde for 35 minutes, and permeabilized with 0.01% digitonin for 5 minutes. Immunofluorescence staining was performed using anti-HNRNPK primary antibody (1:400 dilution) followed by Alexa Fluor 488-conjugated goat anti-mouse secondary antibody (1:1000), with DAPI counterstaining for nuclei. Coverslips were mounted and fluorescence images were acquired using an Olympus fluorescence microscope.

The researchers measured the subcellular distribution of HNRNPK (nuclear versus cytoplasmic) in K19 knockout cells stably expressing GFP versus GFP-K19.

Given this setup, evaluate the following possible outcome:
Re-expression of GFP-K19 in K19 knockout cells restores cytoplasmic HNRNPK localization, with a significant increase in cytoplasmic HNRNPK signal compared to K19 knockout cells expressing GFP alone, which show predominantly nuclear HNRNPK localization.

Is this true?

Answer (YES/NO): YES